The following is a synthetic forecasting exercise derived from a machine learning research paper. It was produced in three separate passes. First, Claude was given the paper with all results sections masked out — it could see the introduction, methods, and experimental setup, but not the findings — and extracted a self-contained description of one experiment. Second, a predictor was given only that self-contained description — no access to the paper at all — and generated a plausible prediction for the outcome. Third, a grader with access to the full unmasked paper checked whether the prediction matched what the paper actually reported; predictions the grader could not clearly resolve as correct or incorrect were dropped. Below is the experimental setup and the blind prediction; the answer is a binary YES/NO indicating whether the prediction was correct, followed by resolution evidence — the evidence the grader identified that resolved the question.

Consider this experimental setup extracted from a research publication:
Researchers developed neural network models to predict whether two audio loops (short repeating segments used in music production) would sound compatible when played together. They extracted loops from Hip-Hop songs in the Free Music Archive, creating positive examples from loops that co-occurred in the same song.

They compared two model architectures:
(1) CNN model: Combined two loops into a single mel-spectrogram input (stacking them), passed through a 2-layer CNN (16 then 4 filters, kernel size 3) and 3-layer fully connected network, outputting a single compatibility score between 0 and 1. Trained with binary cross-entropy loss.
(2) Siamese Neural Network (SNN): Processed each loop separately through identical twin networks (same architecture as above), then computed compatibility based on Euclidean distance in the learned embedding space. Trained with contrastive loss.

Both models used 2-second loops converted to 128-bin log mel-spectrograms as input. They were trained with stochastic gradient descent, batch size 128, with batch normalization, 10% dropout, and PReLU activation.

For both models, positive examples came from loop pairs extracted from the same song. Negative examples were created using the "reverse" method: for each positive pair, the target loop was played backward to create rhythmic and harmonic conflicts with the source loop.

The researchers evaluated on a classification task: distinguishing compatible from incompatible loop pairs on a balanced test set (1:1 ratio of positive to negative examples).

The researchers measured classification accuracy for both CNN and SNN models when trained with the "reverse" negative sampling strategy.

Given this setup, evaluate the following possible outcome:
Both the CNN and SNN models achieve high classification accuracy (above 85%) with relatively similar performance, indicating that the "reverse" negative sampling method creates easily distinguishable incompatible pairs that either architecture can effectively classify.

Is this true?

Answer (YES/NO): NO